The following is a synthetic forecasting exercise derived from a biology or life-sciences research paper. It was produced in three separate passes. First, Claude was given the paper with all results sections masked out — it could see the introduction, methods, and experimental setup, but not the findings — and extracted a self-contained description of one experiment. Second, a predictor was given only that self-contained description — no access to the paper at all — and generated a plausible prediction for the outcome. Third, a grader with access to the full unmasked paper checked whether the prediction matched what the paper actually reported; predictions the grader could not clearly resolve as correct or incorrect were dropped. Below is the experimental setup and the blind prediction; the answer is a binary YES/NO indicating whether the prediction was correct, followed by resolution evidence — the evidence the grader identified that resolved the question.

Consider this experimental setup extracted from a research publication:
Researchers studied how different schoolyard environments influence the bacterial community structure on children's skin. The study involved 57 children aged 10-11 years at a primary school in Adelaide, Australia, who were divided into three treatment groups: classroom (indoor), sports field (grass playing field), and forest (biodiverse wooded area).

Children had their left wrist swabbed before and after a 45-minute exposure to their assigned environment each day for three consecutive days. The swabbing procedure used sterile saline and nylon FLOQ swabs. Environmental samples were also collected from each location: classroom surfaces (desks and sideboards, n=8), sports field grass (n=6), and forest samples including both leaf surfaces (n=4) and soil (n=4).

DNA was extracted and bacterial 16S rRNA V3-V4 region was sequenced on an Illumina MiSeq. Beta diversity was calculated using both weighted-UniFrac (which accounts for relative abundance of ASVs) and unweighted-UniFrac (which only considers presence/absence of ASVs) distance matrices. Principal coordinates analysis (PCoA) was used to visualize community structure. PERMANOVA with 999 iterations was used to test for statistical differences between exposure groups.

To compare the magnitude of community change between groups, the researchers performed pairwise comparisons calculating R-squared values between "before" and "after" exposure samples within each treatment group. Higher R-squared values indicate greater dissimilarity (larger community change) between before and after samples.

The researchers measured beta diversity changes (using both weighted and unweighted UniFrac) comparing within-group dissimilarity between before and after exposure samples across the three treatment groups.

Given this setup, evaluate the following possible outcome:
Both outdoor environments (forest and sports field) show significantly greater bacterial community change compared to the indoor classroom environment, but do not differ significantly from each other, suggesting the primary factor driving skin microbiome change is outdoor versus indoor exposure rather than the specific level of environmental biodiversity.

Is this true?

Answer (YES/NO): NO